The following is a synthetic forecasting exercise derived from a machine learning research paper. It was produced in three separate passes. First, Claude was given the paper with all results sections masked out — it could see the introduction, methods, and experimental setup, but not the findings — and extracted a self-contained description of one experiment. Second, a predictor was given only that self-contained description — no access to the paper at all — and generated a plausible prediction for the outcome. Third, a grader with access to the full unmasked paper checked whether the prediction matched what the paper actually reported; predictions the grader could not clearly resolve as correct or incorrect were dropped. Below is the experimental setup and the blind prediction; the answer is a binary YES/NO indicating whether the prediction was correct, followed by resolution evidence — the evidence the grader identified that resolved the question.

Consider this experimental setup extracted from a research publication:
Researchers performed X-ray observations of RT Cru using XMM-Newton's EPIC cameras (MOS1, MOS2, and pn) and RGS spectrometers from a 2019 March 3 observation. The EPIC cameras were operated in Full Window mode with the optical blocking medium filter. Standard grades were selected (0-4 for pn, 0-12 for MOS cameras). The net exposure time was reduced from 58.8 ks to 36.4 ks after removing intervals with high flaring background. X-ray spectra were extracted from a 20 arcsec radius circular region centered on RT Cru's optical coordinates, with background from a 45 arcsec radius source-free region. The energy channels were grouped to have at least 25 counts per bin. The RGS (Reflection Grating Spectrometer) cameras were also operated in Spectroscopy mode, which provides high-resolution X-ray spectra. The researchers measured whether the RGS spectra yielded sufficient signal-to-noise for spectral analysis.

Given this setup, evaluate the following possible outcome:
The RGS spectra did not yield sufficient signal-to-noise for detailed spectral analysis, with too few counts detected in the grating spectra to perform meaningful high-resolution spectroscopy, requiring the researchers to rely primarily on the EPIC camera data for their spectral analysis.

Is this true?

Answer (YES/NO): YES